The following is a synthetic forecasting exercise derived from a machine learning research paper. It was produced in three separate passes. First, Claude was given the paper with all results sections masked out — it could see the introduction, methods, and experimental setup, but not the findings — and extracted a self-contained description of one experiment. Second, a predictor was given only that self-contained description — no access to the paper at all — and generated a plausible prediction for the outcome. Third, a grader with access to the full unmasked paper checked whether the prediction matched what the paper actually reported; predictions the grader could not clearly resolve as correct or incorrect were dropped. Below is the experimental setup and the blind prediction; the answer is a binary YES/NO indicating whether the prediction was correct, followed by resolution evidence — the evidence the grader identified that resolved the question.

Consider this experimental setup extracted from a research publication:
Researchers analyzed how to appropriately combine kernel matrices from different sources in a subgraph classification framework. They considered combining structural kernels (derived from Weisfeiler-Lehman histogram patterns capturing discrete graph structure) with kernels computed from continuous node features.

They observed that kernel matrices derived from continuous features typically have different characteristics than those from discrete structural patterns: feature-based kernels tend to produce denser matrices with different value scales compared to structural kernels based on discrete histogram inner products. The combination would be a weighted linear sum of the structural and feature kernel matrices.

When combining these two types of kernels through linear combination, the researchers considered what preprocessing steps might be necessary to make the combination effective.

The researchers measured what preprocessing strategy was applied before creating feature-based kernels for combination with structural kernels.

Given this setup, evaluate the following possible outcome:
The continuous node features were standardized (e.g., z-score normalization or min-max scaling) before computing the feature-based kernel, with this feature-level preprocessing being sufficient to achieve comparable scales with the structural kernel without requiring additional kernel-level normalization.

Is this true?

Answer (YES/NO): YES